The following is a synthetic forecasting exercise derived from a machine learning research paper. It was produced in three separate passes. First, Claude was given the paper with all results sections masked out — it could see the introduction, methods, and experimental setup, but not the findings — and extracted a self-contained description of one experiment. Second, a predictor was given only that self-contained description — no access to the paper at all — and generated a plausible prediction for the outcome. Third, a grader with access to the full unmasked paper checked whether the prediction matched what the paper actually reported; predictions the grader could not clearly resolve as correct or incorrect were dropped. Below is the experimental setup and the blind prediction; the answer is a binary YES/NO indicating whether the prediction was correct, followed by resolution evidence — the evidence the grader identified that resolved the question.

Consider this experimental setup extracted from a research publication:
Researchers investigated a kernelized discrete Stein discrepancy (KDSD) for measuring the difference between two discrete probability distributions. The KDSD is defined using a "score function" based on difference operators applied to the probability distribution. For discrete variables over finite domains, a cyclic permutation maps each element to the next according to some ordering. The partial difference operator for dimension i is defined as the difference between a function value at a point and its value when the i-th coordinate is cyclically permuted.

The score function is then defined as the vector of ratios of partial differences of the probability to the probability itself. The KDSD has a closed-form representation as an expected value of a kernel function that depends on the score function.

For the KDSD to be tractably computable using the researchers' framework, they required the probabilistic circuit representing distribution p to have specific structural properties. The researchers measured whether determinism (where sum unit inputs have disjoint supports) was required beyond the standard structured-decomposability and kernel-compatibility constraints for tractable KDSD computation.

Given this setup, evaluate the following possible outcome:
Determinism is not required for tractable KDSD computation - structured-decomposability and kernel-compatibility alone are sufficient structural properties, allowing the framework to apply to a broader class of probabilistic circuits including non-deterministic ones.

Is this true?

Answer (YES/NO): NO